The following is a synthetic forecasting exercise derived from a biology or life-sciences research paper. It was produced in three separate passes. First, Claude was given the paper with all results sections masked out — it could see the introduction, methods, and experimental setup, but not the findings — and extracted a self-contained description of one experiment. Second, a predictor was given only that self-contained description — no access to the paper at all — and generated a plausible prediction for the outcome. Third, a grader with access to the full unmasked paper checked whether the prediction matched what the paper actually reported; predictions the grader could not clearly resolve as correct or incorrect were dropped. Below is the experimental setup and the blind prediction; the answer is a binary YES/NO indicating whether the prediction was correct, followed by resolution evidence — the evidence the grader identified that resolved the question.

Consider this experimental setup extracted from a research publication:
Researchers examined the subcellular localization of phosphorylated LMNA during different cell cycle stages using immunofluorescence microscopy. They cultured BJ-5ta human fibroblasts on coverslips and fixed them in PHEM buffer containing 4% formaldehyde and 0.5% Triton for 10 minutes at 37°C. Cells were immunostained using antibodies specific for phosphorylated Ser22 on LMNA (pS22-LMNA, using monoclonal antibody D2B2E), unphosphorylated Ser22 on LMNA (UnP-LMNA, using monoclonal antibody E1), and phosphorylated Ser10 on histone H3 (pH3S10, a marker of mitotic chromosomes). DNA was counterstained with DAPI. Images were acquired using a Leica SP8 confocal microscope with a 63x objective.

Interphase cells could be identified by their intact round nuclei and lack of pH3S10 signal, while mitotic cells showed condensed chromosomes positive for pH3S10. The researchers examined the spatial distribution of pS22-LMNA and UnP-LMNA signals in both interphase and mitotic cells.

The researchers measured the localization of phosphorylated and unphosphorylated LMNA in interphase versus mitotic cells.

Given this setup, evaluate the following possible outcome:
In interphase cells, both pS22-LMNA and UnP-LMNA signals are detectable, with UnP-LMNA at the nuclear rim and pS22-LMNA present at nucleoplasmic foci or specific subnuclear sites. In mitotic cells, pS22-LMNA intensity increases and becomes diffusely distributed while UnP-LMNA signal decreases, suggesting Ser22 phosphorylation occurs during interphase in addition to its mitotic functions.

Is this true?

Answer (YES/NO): YES